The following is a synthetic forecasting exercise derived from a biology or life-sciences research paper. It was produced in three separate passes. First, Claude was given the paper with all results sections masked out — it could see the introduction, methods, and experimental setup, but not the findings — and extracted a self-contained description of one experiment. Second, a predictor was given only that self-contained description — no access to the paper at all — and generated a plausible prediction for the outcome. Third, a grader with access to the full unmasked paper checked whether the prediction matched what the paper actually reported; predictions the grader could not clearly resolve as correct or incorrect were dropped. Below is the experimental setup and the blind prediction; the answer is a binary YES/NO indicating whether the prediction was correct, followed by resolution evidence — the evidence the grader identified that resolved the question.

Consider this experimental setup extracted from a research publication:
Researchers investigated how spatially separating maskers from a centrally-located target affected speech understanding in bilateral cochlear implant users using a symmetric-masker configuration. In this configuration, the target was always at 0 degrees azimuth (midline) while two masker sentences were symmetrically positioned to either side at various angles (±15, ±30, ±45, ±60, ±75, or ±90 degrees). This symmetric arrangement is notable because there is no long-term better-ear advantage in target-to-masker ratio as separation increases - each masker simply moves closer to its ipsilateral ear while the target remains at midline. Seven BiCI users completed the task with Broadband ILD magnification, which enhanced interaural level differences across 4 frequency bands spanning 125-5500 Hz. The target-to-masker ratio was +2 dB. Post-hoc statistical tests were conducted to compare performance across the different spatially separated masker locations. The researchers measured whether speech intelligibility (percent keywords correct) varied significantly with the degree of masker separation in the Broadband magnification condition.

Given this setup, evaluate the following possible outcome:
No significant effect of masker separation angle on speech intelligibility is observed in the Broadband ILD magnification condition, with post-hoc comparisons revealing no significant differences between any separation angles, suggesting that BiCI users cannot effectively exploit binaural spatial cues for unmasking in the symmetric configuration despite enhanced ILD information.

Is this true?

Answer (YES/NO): NO